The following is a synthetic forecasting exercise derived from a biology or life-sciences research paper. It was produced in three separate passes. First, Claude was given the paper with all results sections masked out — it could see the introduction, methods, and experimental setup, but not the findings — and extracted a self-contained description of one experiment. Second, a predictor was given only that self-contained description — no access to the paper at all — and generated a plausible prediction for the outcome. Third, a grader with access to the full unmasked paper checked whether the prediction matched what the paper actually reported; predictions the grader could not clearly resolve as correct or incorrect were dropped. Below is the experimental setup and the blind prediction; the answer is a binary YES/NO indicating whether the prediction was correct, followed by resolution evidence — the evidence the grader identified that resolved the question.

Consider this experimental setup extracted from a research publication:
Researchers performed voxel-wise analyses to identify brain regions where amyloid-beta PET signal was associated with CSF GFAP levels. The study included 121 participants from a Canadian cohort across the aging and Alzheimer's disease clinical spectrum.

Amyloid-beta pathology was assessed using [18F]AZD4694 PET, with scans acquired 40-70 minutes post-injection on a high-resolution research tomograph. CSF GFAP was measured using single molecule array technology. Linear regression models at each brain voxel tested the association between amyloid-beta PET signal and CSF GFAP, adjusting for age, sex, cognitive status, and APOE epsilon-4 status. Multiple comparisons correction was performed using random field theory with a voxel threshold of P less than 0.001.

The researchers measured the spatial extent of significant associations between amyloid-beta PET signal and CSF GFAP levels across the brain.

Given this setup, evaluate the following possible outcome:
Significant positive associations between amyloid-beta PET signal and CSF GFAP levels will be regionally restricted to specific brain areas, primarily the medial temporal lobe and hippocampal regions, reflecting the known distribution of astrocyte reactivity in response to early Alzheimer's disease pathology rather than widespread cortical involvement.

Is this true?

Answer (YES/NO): NO